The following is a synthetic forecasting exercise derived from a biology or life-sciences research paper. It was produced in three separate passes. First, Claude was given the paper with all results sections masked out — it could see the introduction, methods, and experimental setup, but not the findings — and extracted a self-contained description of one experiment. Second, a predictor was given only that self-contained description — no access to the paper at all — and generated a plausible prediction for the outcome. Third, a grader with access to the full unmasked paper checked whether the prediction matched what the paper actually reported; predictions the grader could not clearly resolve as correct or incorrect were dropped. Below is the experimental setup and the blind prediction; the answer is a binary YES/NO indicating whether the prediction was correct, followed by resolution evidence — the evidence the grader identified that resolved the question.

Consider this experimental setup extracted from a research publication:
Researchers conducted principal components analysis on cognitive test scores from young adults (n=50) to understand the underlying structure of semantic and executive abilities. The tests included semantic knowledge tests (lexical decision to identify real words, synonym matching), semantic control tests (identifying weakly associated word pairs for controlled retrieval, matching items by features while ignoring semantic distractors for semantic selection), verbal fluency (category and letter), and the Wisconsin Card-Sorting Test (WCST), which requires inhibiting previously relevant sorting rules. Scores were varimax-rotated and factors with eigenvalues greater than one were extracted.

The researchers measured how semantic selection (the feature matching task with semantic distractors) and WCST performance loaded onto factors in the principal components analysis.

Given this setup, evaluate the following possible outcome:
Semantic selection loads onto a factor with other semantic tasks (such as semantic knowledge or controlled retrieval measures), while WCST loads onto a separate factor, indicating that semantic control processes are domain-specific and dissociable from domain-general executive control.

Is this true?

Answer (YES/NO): NO